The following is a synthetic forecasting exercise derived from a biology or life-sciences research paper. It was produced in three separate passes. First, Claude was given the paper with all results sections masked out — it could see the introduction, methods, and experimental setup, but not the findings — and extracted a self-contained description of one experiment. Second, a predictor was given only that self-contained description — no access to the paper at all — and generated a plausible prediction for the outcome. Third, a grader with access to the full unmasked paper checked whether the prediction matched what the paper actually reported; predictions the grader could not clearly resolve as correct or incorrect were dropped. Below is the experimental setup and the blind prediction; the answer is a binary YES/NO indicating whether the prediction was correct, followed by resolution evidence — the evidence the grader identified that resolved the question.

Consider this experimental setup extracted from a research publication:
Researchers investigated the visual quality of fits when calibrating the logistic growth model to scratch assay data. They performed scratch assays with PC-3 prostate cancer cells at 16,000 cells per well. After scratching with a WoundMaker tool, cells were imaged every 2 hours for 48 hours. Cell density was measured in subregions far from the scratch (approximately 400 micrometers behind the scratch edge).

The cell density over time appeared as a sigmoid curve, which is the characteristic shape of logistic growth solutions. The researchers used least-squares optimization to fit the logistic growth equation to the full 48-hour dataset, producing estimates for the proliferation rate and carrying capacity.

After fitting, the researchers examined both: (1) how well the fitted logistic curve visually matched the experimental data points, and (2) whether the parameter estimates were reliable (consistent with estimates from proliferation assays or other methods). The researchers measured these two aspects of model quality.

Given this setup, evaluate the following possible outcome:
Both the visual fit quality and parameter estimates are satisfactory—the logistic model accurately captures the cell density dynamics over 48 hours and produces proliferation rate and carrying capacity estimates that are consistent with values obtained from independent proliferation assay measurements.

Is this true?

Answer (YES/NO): NO